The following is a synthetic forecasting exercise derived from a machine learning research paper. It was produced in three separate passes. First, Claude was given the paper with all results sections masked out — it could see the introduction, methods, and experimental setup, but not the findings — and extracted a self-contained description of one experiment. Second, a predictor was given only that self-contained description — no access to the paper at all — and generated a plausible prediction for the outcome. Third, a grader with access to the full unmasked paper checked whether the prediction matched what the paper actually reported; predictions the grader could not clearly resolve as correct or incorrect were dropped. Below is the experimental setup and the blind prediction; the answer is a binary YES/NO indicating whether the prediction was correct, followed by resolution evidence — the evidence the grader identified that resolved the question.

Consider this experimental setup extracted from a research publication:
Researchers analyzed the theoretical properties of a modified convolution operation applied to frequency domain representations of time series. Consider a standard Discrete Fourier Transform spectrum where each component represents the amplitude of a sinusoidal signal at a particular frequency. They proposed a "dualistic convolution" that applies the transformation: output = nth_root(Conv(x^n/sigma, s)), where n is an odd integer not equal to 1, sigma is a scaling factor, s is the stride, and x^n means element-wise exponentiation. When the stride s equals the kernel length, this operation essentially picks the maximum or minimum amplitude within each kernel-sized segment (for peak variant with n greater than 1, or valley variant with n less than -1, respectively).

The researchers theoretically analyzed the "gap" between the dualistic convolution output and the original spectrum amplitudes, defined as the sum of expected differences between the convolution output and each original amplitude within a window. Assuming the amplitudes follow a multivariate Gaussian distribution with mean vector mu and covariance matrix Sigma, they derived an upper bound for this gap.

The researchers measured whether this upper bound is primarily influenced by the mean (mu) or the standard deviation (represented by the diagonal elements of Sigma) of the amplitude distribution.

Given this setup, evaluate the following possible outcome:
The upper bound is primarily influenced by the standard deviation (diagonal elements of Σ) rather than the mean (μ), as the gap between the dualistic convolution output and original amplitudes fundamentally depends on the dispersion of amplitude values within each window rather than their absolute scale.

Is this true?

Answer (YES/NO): YES